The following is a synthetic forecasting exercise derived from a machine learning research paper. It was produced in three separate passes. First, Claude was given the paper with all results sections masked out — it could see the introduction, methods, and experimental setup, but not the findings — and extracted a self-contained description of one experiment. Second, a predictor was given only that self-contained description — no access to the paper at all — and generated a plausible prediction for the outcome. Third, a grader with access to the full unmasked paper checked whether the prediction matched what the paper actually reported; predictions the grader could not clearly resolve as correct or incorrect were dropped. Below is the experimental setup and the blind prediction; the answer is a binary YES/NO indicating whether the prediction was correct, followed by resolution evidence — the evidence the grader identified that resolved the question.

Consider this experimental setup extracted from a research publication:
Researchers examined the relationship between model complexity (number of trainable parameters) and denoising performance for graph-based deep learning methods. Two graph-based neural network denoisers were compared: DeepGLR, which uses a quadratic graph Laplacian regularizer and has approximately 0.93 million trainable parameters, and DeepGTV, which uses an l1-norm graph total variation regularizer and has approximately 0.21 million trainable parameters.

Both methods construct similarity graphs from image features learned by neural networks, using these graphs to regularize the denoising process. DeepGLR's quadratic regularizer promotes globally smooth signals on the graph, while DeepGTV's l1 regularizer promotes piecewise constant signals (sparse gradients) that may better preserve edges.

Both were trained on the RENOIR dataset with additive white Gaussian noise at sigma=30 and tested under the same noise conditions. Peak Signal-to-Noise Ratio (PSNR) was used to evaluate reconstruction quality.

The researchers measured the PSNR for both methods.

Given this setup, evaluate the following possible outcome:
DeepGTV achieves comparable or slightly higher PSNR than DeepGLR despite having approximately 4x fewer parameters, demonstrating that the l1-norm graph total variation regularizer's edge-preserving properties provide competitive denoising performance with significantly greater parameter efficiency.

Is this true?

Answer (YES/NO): NO